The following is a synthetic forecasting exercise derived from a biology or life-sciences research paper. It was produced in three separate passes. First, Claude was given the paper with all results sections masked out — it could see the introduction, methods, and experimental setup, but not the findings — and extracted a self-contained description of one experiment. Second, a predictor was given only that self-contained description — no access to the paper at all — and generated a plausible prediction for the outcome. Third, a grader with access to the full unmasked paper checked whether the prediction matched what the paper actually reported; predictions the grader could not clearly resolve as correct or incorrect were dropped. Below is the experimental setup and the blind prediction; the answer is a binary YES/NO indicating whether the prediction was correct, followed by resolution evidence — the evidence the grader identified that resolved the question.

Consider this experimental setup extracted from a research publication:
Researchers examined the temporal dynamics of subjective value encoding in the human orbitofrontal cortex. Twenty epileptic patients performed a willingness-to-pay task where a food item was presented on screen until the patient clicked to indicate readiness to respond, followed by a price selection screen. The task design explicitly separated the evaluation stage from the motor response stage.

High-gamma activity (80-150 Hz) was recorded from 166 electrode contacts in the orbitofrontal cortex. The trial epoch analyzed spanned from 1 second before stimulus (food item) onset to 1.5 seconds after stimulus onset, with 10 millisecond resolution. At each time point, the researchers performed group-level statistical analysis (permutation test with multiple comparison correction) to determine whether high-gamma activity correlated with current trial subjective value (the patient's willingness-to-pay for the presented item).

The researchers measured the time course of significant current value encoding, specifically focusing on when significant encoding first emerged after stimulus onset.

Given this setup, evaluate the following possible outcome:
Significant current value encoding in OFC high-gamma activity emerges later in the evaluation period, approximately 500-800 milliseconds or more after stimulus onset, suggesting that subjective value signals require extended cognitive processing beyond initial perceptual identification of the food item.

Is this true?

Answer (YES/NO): NO